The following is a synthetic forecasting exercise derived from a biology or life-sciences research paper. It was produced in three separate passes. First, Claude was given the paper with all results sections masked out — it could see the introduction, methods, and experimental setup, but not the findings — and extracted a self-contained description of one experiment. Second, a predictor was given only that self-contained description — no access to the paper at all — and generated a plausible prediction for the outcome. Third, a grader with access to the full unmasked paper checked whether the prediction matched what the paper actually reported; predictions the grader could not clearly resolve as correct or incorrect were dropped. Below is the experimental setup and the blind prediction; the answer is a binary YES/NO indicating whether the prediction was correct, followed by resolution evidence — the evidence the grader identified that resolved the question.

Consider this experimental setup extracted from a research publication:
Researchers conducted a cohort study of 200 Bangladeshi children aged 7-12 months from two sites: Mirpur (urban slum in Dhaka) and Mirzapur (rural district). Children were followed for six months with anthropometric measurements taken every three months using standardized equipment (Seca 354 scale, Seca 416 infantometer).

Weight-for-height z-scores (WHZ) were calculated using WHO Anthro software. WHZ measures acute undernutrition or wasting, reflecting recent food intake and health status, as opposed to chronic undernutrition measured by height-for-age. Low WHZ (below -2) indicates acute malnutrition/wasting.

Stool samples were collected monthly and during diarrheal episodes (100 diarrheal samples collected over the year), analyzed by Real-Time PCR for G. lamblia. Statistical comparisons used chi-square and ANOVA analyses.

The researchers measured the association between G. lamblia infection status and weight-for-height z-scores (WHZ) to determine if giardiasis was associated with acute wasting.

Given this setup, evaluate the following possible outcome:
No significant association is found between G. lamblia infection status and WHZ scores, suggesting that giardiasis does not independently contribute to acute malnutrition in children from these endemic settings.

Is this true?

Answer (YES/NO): YES